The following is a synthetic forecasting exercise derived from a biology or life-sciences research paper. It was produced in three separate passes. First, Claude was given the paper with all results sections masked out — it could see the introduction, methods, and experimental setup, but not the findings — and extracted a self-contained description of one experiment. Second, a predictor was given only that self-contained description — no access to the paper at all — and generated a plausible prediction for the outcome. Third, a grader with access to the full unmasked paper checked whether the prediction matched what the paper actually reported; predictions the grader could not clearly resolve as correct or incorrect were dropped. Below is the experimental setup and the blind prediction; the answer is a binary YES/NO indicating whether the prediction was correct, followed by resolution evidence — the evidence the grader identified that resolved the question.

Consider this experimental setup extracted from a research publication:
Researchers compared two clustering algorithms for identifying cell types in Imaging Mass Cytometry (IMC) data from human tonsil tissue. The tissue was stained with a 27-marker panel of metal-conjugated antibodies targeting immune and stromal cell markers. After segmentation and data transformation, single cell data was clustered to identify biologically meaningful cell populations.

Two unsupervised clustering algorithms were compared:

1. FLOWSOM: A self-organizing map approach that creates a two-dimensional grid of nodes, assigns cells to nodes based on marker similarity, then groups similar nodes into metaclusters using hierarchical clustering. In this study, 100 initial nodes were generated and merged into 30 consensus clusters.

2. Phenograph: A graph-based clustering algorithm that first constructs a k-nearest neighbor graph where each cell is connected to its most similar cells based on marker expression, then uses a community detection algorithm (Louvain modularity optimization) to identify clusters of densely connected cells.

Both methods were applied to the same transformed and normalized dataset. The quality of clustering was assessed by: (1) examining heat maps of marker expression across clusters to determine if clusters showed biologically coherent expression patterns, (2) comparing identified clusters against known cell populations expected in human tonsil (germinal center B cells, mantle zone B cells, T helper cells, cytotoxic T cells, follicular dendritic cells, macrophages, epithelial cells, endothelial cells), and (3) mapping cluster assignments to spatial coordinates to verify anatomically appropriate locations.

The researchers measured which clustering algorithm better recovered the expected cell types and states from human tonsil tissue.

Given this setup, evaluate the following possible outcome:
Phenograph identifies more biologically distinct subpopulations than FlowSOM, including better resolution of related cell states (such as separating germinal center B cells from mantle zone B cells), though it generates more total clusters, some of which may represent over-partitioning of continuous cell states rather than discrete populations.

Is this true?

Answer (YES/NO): NO